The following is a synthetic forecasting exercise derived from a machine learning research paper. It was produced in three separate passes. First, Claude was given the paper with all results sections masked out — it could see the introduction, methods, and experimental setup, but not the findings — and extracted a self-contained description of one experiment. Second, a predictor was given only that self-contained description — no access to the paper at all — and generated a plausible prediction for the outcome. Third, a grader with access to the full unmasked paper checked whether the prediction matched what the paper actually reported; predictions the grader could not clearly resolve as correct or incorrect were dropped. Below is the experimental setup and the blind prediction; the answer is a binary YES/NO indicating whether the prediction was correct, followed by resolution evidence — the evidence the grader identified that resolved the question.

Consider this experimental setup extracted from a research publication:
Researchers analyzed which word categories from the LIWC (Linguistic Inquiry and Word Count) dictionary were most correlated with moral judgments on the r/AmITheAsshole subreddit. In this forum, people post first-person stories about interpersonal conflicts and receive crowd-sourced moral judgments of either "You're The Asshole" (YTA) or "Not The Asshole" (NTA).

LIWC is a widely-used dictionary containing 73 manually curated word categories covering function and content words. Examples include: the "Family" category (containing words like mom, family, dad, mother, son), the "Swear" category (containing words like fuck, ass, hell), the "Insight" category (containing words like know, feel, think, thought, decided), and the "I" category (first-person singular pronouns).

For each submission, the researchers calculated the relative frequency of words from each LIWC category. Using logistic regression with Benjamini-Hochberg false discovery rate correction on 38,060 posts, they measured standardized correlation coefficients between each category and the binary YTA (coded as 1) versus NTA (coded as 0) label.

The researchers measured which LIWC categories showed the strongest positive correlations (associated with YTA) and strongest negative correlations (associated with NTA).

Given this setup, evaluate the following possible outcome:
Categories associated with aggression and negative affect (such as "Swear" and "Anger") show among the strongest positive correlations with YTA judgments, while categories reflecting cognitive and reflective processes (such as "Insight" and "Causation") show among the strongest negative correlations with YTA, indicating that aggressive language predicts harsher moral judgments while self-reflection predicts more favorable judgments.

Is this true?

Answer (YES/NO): NO